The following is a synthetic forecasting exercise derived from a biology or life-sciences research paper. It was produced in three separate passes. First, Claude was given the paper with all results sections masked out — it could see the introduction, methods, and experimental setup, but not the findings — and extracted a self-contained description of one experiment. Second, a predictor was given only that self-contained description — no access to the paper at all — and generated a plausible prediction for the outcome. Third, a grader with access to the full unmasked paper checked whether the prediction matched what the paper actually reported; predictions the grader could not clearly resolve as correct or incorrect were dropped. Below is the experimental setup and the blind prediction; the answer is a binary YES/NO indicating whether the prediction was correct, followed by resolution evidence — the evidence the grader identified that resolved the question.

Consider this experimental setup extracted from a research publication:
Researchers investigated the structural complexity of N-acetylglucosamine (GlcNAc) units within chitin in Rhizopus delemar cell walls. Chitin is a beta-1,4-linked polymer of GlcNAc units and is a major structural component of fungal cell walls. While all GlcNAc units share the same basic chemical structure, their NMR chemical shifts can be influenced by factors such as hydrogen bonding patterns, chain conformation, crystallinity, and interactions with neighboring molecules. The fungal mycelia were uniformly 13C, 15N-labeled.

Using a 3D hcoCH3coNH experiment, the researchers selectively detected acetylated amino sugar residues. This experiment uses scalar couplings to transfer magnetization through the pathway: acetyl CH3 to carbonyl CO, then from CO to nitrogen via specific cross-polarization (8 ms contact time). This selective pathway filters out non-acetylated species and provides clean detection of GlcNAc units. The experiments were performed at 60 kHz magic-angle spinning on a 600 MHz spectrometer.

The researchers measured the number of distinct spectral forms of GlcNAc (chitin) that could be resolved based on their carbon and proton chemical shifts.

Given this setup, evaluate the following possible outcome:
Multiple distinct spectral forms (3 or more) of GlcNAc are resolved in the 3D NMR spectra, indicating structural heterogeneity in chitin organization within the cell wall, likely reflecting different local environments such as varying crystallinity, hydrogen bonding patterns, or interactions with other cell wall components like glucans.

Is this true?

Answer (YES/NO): YES